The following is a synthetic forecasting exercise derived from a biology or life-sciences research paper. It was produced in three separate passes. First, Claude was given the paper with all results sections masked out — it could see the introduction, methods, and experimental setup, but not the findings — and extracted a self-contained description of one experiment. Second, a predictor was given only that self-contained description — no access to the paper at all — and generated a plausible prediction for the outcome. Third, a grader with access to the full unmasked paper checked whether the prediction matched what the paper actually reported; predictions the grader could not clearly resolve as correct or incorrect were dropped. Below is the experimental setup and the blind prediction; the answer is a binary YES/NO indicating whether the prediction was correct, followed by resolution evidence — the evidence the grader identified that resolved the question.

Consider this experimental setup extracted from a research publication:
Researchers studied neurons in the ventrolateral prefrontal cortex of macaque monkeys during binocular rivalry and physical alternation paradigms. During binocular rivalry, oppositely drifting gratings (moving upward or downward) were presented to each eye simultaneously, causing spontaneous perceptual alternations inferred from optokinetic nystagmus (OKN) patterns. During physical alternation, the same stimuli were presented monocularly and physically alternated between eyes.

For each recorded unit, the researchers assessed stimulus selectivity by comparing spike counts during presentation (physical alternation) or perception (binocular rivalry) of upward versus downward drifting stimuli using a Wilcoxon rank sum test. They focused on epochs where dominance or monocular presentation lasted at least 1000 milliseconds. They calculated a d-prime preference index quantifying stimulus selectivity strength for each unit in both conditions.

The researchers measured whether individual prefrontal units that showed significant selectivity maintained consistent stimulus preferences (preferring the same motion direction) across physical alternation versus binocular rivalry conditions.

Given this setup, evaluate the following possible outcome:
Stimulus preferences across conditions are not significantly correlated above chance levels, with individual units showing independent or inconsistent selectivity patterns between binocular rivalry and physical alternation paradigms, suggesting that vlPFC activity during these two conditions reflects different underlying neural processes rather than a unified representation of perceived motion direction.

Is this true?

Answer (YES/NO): NO